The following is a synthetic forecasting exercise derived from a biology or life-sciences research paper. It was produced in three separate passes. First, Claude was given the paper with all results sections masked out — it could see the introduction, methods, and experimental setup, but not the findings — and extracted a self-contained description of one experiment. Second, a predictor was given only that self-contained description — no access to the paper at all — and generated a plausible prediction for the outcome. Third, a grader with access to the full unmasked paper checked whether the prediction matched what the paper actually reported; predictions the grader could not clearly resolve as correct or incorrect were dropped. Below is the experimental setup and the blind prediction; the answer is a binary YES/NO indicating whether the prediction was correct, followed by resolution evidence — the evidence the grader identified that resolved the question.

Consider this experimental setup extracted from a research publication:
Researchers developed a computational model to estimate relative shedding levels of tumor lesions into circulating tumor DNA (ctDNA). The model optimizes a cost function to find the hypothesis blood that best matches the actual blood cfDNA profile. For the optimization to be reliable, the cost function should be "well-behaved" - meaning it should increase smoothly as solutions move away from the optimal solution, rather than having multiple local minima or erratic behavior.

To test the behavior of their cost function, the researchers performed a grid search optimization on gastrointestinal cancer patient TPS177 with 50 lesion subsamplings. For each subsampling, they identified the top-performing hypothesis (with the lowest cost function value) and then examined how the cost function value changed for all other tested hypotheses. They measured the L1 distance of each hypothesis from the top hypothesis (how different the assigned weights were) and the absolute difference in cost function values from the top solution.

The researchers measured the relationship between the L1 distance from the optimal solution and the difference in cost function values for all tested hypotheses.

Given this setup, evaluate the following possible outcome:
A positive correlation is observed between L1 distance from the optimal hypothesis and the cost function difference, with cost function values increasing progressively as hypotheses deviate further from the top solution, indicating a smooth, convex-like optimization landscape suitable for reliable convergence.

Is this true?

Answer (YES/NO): YES